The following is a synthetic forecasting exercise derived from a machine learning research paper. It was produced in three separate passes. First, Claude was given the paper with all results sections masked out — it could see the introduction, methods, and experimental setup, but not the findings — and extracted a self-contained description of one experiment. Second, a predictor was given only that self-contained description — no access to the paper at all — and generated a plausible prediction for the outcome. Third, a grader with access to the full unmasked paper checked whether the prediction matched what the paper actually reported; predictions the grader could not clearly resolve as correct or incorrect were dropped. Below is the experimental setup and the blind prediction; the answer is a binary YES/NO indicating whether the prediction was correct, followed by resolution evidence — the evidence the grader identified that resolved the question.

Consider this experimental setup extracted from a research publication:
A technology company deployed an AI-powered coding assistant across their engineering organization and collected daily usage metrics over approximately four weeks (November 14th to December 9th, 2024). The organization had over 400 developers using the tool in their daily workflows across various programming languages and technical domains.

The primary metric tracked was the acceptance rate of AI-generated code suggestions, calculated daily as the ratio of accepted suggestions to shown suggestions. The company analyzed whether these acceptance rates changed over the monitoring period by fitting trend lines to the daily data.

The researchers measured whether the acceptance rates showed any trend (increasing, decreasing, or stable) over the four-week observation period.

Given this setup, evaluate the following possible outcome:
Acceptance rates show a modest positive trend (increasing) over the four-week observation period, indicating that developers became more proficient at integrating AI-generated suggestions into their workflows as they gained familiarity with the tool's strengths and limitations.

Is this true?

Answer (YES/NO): YES